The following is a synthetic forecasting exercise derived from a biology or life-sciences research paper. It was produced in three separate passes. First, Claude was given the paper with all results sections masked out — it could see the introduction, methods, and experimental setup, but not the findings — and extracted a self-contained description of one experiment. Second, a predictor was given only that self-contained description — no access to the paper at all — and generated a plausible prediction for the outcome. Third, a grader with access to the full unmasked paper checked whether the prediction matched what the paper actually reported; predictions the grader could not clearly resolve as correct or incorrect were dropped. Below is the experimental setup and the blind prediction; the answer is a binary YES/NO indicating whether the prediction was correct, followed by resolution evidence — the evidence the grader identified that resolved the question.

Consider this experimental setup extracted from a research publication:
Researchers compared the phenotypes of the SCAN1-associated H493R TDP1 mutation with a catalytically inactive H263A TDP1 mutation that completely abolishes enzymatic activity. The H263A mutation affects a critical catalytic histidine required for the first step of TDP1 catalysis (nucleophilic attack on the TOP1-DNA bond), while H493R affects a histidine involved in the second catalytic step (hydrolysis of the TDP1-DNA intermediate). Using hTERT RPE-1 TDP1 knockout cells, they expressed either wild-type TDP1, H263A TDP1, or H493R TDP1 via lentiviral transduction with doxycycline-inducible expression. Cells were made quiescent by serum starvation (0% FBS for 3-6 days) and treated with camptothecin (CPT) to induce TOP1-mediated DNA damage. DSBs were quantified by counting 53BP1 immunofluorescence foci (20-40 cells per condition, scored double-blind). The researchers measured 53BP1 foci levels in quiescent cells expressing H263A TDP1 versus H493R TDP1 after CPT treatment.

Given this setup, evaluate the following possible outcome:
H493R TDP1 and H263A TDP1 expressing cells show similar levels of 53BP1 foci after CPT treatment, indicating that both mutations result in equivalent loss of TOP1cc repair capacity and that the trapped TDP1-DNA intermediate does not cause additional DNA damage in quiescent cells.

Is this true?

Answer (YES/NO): NO